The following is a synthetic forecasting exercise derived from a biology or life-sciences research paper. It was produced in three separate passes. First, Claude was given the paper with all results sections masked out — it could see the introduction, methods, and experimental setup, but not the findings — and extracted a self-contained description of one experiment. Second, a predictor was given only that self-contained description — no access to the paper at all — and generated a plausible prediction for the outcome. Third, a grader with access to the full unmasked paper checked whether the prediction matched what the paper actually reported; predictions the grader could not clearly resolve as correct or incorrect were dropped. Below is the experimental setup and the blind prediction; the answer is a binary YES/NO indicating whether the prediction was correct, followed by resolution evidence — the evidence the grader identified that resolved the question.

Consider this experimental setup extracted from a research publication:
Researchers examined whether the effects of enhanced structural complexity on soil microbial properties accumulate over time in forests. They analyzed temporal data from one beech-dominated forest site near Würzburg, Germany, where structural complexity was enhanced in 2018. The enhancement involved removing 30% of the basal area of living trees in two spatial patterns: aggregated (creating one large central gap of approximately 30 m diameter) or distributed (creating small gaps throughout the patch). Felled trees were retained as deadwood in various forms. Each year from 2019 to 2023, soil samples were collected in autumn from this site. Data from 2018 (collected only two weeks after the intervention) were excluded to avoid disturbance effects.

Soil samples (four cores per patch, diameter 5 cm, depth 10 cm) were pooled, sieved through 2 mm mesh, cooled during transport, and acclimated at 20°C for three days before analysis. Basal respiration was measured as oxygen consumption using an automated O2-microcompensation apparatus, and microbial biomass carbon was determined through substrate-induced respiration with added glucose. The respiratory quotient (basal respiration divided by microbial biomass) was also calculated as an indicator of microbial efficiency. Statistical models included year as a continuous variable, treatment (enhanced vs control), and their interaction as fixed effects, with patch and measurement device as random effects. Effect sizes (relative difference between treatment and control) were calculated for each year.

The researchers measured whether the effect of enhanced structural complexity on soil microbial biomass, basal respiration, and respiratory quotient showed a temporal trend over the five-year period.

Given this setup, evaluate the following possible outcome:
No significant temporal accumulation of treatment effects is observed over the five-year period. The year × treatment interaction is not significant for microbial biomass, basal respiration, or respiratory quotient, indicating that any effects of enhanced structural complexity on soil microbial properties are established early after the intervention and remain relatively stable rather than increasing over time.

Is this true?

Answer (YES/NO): YES